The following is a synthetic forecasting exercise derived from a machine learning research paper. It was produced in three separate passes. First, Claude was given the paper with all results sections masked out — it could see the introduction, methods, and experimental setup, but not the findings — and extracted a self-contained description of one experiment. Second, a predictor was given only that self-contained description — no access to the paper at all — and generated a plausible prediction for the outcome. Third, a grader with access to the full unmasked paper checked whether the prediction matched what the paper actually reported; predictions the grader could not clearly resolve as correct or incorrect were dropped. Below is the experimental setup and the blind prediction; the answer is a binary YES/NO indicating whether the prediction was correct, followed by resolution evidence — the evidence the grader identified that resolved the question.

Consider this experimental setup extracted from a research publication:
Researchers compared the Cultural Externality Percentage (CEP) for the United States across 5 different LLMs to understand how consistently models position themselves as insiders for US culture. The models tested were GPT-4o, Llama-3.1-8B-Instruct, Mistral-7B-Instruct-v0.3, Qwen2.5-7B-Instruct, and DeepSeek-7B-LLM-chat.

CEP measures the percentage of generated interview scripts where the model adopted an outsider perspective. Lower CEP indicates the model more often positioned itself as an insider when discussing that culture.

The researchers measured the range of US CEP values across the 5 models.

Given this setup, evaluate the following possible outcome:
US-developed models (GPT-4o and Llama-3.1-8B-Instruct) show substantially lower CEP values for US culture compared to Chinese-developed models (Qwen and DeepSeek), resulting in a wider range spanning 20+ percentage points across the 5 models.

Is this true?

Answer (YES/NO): NO